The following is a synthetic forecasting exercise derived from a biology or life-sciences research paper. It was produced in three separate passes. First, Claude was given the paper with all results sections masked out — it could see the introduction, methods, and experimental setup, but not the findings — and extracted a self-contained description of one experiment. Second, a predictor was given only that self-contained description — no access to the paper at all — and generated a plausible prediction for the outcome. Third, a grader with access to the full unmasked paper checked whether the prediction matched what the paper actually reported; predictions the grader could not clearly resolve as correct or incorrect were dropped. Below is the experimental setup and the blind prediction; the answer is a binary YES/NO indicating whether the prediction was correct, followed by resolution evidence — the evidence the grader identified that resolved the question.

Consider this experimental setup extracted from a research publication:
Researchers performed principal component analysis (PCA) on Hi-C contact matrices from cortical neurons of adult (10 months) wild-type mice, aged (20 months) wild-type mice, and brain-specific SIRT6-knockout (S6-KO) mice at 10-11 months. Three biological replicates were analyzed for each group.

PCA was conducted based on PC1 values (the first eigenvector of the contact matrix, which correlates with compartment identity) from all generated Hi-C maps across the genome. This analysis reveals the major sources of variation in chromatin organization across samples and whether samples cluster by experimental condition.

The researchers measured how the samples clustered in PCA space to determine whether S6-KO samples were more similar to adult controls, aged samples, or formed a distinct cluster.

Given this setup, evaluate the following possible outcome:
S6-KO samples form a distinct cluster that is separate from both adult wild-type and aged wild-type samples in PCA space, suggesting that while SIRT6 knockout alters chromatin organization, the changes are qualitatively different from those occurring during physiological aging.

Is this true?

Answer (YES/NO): YES